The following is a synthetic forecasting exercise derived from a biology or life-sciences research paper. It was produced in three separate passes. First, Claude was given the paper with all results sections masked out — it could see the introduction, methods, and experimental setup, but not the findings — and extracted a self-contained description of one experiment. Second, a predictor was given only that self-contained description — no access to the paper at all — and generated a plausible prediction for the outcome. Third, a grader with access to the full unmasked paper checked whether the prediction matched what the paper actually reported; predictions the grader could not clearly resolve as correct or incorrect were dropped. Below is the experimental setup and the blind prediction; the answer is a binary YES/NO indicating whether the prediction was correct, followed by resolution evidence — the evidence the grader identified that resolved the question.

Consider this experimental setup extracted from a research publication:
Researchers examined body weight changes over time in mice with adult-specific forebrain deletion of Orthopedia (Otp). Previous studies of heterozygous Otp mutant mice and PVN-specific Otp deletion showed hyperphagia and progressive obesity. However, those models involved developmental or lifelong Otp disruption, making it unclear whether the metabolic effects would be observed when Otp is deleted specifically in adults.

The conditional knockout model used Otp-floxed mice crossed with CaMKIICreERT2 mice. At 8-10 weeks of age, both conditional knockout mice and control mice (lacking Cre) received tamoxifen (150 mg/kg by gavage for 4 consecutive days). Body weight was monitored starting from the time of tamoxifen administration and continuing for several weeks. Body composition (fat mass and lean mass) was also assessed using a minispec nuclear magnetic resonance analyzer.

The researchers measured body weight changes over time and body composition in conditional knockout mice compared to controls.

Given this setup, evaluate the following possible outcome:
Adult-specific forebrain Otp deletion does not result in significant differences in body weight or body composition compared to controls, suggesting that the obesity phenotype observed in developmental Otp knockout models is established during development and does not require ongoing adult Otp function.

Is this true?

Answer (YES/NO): NO